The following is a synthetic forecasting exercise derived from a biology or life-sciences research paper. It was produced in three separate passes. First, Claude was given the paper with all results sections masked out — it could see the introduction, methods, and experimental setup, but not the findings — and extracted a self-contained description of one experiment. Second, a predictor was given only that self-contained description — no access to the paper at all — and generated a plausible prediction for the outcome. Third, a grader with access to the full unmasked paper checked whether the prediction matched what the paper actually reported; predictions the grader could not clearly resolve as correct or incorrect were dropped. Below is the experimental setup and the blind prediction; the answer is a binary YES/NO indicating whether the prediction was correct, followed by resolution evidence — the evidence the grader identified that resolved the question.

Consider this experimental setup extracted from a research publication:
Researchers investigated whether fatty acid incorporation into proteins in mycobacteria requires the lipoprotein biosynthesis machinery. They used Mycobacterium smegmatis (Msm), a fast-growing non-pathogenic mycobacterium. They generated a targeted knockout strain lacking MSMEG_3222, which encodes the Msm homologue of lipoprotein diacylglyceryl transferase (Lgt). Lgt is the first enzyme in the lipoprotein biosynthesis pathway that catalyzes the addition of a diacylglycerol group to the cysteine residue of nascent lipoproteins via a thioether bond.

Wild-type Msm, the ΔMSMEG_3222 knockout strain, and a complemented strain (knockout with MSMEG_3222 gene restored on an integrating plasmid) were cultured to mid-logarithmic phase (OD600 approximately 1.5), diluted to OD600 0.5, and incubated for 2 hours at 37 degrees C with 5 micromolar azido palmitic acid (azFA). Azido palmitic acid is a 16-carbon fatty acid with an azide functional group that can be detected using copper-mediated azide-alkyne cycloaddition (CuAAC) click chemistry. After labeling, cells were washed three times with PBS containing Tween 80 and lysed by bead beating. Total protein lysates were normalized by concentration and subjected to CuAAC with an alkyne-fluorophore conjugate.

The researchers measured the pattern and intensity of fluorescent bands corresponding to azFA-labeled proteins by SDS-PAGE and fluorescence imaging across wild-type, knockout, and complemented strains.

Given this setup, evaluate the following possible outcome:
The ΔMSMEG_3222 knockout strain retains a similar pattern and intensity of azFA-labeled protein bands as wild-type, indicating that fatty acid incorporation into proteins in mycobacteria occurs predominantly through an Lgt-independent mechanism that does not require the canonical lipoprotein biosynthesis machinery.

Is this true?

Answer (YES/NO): NO